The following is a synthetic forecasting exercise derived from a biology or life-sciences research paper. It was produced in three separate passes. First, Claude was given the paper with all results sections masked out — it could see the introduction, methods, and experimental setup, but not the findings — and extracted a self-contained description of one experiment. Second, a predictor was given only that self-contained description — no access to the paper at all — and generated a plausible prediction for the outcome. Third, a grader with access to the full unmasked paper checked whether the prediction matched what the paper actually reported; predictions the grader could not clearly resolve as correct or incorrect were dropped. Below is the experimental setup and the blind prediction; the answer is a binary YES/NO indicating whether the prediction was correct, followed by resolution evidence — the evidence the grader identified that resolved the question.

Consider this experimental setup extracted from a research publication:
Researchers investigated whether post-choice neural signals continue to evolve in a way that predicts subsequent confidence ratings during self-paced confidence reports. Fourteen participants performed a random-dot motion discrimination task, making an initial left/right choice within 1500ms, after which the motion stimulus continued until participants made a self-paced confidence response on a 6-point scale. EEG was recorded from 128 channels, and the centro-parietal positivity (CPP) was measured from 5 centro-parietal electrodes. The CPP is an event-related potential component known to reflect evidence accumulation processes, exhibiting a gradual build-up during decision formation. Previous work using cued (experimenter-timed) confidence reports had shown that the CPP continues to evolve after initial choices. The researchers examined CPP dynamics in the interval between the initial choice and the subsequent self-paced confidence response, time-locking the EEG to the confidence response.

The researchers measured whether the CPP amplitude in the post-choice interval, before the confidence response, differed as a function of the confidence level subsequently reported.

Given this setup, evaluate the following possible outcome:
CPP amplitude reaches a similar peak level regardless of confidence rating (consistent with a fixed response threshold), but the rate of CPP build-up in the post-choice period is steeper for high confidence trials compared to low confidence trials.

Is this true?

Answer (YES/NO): NO